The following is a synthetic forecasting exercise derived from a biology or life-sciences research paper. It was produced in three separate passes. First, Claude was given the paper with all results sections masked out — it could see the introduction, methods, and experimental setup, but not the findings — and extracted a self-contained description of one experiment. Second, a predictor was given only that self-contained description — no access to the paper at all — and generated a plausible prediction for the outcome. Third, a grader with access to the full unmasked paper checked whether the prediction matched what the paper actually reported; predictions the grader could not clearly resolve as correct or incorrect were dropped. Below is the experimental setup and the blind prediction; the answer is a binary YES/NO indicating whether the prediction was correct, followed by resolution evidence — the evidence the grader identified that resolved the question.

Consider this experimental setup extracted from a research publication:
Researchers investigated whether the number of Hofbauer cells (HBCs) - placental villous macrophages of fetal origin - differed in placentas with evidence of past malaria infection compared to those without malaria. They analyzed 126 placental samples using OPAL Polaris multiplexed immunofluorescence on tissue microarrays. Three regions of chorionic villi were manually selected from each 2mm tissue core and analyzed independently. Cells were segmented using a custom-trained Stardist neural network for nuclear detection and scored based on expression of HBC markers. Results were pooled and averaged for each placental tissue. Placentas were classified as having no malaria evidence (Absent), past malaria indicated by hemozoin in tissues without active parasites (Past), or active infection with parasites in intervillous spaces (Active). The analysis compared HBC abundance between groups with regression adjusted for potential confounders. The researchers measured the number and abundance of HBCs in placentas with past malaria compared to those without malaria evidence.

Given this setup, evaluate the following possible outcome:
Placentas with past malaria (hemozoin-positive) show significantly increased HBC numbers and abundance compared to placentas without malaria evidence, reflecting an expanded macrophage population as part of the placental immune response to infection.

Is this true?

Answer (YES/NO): NO